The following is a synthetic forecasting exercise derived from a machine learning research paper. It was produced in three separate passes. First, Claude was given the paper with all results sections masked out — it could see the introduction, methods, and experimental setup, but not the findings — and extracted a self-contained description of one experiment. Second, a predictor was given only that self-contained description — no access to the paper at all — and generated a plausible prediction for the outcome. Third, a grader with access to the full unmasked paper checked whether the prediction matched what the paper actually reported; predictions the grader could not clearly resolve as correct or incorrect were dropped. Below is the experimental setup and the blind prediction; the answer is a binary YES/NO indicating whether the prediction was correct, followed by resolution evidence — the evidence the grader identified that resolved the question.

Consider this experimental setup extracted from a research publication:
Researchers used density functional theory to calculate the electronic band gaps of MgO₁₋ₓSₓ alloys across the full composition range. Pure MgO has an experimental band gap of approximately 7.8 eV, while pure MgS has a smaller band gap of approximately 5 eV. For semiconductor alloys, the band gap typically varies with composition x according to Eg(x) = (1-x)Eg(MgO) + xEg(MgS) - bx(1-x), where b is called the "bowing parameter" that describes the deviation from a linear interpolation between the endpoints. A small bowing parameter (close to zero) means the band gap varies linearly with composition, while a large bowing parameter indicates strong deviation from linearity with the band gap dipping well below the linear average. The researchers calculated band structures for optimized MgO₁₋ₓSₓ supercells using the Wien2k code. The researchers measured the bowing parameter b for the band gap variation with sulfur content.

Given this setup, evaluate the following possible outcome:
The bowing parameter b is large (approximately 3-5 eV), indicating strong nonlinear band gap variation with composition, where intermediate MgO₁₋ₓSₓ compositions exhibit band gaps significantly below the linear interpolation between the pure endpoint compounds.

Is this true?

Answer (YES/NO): NO